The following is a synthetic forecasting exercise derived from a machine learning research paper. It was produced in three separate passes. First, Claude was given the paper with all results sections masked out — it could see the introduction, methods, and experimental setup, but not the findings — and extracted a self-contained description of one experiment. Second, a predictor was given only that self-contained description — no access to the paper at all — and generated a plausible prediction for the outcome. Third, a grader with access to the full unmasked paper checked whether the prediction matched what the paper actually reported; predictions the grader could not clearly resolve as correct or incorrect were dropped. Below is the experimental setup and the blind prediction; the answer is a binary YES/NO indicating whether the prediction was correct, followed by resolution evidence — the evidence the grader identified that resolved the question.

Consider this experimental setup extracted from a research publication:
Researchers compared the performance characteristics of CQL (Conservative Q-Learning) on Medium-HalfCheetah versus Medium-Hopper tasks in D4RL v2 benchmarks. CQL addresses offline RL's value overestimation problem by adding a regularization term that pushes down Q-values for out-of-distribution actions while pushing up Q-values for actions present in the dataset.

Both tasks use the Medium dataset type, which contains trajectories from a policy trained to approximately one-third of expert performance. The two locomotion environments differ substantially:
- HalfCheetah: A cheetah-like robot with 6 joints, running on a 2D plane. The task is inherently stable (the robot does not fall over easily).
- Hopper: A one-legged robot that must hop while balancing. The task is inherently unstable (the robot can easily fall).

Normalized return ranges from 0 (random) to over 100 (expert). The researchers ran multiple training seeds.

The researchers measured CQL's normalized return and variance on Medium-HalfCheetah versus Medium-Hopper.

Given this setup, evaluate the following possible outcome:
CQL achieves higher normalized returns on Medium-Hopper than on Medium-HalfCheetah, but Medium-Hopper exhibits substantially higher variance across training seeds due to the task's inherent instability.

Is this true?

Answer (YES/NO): YES